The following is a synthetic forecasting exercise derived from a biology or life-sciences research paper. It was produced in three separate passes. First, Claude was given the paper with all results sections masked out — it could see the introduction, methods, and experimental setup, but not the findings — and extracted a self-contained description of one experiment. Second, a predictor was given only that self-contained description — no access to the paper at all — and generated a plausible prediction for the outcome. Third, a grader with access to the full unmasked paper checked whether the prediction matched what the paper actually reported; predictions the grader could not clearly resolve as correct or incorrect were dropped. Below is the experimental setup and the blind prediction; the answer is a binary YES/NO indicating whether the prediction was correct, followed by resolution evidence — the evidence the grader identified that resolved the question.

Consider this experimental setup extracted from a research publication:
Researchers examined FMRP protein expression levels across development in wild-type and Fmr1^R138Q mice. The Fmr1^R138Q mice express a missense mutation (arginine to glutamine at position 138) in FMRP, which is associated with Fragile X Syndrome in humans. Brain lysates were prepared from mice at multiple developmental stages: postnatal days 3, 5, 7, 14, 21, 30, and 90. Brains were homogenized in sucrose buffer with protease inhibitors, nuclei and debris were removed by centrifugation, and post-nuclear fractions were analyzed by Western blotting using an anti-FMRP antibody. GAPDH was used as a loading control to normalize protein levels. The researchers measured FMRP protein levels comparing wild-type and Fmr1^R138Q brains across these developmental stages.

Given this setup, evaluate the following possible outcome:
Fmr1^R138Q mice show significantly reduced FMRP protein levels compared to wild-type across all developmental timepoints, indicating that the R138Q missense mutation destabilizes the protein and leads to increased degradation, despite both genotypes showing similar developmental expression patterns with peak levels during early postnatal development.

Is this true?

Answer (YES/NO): NO